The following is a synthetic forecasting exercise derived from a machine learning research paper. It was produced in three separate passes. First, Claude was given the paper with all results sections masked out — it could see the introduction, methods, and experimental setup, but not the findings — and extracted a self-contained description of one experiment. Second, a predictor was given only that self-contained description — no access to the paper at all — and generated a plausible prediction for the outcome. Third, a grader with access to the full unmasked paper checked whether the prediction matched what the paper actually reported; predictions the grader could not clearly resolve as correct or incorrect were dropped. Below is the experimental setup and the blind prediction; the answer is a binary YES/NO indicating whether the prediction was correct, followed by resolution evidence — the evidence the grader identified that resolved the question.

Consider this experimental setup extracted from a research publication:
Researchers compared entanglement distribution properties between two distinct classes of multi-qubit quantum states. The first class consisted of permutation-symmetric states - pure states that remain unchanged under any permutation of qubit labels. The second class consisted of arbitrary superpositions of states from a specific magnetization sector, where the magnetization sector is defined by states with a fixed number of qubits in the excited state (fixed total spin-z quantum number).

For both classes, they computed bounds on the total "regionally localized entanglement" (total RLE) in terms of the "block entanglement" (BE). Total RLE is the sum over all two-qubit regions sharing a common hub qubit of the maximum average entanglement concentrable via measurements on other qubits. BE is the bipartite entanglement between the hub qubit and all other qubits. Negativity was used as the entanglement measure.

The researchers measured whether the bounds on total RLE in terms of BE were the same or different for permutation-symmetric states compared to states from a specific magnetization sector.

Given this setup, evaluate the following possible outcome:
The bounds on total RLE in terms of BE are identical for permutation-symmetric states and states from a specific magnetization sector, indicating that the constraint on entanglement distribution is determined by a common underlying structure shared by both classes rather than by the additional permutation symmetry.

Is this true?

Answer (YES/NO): NO